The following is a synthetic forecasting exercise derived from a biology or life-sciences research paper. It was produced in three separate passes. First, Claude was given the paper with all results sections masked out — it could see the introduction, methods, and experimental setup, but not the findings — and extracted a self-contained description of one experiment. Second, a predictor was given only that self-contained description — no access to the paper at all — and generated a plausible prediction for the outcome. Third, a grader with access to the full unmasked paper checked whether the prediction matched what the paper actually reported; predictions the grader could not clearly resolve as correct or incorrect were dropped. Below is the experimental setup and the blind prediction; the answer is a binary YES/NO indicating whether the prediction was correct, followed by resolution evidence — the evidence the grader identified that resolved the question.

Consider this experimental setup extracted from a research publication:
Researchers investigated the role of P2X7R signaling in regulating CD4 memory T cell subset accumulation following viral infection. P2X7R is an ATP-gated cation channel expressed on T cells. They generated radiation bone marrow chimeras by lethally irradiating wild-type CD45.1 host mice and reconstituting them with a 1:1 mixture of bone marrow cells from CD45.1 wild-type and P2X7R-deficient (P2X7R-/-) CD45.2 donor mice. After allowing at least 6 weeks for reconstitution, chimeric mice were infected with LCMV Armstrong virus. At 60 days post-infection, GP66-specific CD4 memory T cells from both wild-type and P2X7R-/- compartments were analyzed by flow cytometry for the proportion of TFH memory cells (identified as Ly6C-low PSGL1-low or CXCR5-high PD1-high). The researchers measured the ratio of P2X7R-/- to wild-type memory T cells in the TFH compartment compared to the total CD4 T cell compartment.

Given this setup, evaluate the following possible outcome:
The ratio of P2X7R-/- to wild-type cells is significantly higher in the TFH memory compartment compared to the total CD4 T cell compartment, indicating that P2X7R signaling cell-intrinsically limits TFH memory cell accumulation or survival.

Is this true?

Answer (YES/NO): YES